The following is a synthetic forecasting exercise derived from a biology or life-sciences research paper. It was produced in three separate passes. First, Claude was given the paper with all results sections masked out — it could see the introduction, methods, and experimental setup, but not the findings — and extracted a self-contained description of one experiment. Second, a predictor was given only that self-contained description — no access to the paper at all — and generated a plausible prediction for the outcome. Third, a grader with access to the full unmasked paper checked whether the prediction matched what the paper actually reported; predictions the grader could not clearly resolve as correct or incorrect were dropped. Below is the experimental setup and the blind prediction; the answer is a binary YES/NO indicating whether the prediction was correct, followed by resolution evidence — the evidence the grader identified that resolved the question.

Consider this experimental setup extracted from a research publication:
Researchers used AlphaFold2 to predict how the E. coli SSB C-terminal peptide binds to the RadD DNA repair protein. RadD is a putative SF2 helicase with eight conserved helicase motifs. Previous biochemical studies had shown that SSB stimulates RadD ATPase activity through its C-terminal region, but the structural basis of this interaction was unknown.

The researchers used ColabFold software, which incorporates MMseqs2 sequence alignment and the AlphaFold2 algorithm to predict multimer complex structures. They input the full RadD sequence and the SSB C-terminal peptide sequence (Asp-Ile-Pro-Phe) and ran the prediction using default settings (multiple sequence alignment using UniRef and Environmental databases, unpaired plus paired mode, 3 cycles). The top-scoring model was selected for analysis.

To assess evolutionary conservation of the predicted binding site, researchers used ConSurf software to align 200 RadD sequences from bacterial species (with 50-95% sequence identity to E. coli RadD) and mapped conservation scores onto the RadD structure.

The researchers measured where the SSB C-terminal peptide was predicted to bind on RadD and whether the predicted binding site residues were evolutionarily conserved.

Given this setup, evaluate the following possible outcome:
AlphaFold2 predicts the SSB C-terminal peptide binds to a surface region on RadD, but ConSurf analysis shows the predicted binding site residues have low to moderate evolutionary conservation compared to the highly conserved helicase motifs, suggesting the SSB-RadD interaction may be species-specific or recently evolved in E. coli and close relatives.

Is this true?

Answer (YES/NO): NO